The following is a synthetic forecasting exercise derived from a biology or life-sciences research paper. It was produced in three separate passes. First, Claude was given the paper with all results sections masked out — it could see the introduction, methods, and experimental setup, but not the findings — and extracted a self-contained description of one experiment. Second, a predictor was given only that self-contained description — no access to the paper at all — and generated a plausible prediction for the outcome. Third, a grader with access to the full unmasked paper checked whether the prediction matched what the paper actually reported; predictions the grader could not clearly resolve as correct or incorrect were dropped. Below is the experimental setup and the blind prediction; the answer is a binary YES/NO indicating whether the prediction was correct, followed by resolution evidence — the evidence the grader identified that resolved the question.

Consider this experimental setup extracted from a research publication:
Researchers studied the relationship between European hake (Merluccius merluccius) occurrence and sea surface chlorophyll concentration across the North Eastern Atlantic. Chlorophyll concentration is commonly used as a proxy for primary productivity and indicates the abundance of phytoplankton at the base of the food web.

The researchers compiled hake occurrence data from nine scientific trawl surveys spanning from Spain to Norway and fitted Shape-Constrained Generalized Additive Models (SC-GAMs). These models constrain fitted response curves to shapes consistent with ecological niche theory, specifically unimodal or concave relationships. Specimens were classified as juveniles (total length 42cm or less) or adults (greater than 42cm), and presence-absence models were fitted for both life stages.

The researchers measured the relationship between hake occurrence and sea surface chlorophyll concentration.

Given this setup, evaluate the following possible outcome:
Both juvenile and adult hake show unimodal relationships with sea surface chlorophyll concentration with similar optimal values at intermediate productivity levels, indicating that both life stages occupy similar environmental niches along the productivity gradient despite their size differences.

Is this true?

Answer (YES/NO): NO